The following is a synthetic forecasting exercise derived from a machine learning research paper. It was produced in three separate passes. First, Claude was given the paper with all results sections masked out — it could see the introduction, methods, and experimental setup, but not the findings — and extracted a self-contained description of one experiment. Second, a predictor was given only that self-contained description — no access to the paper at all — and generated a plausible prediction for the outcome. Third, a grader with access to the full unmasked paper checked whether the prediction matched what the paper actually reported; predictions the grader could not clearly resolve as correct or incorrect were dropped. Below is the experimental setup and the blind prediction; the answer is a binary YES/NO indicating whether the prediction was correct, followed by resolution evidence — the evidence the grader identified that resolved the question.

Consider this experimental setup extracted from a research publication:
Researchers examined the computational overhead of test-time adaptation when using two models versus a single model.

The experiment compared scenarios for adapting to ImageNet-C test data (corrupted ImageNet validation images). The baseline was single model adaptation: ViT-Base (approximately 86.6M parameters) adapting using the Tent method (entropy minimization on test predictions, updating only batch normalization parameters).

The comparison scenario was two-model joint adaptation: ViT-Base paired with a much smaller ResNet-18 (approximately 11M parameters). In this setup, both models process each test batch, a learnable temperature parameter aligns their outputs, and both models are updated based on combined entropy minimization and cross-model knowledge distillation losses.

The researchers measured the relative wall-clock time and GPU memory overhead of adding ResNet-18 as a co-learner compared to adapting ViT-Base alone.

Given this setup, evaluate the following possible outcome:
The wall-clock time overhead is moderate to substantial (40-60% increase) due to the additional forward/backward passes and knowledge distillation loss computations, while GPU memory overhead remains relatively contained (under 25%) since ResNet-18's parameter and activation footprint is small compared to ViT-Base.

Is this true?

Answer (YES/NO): NO